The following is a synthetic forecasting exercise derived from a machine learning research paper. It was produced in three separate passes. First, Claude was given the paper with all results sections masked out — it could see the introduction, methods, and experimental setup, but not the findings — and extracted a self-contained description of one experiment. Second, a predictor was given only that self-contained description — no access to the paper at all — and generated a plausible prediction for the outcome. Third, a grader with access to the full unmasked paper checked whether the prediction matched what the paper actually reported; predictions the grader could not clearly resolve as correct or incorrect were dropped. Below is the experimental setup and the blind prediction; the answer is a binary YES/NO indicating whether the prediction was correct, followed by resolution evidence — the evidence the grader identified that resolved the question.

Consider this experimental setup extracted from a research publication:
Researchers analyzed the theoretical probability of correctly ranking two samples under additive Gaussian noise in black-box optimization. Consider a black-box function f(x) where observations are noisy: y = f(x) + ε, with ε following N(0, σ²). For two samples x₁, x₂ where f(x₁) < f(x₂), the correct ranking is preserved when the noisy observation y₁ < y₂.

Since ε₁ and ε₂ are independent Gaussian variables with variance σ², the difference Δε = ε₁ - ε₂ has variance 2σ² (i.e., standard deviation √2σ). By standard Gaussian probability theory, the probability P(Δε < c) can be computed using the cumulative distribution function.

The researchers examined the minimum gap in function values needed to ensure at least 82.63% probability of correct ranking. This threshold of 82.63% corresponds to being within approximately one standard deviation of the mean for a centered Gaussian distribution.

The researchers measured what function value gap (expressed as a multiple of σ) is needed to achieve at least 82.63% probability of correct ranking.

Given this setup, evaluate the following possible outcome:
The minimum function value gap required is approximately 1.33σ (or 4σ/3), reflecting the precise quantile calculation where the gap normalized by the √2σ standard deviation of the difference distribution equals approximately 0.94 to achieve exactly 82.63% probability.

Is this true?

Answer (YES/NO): NO